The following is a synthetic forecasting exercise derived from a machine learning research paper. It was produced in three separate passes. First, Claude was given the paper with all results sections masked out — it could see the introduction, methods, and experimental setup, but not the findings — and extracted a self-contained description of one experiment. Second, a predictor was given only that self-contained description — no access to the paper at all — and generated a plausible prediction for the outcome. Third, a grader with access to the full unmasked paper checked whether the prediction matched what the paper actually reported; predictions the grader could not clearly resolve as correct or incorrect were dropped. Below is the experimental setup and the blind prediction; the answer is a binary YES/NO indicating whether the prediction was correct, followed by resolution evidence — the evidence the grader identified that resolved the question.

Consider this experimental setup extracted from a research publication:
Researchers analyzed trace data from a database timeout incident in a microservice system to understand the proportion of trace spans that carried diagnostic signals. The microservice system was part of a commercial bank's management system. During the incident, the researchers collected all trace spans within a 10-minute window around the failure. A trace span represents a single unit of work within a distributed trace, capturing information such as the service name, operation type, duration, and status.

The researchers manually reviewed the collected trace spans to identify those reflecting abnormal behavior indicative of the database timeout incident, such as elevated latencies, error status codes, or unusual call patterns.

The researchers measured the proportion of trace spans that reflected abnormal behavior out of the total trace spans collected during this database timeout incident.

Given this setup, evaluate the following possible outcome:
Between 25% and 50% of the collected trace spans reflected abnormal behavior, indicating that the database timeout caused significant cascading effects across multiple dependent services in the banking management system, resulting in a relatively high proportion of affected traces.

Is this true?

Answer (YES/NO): NO